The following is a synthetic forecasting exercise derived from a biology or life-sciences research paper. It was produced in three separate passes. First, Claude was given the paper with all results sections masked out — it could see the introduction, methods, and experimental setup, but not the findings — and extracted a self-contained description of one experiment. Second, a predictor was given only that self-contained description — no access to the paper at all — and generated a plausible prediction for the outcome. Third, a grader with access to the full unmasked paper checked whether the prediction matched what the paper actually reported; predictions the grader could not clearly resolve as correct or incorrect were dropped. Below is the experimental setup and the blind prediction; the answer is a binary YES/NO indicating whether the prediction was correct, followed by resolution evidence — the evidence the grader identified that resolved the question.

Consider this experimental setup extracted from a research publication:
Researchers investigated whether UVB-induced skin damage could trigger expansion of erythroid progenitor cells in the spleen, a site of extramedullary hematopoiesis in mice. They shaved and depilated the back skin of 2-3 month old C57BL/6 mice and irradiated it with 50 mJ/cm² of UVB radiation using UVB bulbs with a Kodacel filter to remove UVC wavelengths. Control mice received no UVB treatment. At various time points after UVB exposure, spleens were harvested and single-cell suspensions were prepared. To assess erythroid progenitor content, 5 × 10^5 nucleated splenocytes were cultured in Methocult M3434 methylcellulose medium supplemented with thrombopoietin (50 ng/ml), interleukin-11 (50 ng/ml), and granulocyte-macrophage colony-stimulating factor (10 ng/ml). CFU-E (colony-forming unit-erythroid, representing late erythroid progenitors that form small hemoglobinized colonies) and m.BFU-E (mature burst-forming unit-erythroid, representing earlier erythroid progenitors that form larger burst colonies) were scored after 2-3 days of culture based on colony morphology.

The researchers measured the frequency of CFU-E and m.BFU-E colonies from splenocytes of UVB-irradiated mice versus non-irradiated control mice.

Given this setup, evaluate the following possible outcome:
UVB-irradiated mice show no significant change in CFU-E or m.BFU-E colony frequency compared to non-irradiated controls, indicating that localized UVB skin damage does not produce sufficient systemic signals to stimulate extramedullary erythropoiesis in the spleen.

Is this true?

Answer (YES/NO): NO